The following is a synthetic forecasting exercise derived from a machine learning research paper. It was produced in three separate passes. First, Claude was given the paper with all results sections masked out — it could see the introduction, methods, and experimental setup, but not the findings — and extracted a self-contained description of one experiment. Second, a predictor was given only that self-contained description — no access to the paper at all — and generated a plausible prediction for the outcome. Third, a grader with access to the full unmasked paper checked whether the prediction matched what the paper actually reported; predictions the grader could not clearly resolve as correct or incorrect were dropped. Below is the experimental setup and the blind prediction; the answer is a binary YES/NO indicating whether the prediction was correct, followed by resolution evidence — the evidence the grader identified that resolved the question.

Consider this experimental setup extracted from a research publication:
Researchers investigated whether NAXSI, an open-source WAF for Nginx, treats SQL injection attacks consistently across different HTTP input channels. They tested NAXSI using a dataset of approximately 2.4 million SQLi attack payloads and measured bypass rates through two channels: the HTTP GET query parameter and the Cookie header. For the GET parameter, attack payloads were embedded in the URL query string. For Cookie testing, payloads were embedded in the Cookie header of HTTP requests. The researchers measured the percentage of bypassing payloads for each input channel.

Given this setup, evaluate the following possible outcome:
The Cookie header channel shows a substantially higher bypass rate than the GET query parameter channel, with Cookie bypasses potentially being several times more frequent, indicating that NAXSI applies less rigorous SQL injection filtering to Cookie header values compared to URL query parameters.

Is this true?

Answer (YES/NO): NO